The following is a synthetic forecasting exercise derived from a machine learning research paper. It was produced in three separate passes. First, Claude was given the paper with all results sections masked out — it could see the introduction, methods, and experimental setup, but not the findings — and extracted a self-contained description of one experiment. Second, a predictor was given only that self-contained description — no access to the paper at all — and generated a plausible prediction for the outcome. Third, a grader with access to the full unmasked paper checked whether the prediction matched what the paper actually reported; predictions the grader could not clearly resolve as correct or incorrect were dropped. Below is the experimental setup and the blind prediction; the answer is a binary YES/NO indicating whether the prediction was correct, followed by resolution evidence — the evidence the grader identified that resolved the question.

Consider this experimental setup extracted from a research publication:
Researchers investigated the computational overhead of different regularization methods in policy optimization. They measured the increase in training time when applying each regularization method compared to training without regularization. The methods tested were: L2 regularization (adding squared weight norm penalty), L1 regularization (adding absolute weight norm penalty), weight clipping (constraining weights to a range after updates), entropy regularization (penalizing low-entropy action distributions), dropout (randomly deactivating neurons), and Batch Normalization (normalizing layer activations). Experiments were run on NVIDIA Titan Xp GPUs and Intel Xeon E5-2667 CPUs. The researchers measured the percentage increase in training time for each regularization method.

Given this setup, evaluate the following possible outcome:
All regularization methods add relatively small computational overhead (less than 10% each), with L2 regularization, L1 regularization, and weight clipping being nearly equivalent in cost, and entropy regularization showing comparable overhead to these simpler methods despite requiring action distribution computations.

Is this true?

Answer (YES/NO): NO